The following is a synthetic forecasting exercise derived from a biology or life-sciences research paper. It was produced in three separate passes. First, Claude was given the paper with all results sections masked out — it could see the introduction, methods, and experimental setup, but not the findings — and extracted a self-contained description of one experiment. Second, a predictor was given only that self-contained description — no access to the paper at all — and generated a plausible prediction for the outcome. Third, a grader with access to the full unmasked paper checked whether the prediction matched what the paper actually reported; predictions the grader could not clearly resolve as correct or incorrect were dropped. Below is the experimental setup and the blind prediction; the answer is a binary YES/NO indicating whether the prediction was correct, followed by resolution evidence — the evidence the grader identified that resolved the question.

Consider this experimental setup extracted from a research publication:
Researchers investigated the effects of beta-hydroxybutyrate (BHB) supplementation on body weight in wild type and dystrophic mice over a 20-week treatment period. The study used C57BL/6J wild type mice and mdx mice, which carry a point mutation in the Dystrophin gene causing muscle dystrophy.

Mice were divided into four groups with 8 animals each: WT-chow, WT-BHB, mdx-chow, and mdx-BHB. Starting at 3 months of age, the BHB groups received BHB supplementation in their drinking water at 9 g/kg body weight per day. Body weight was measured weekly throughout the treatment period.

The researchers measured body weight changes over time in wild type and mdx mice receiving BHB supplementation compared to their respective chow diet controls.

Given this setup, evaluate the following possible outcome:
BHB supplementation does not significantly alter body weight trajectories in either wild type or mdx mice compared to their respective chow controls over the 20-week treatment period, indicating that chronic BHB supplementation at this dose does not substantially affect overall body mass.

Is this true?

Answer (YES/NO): YES